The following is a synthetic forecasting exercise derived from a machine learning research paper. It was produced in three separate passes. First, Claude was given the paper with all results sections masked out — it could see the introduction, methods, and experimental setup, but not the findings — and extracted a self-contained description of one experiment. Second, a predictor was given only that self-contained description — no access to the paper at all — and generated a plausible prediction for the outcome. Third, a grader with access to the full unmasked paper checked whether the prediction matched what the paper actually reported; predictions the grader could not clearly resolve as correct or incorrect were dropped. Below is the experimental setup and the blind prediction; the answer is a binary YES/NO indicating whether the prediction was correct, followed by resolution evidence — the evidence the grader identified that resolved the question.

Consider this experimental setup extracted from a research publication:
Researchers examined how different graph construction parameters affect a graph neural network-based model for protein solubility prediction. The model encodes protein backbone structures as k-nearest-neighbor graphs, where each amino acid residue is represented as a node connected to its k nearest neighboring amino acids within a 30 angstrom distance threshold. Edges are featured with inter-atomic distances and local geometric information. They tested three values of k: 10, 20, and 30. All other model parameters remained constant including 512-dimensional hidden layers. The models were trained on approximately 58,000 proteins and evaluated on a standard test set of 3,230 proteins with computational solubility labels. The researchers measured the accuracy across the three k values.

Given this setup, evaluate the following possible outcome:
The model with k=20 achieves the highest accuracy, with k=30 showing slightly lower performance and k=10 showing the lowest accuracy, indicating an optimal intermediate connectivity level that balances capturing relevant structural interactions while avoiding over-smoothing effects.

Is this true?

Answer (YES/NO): NO